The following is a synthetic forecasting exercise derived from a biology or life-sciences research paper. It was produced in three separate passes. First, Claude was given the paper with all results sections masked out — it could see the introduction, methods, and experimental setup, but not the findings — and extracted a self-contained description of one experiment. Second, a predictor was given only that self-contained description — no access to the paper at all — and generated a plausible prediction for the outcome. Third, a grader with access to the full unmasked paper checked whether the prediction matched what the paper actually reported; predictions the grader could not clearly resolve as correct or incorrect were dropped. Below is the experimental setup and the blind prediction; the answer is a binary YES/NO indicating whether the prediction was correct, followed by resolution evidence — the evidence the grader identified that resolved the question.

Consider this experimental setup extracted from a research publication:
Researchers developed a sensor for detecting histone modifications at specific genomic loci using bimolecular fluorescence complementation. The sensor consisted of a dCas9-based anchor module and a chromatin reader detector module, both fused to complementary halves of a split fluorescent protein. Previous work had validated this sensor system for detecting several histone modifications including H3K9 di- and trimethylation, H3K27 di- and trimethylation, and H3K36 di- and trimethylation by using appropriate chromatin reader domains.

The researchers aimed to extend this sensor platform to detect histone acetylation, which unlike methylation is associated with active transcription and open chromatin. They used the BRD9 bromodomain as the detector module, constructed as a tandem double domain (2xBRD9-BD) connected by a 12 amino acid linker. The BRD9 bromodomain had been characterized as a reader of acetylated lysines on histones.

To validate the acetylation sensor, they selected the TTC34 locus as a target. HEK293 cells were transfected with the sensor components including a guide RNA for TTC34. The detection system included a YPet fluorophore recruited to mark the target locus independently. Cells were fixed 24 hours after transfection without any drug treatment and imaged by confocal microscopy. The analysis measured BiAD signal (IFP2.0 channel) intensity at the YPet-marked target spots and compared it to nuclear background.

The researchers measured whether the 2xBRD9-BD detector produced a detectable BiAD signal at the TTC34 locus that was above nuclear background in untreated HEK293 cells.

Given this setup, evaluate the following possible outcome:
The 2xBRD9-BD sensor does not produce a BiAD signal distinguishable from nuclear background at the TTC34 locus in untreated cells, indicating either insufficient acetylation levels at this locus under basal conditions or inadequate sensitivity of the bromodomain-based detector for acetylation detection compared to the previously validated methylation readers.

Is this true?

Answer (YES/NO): NO